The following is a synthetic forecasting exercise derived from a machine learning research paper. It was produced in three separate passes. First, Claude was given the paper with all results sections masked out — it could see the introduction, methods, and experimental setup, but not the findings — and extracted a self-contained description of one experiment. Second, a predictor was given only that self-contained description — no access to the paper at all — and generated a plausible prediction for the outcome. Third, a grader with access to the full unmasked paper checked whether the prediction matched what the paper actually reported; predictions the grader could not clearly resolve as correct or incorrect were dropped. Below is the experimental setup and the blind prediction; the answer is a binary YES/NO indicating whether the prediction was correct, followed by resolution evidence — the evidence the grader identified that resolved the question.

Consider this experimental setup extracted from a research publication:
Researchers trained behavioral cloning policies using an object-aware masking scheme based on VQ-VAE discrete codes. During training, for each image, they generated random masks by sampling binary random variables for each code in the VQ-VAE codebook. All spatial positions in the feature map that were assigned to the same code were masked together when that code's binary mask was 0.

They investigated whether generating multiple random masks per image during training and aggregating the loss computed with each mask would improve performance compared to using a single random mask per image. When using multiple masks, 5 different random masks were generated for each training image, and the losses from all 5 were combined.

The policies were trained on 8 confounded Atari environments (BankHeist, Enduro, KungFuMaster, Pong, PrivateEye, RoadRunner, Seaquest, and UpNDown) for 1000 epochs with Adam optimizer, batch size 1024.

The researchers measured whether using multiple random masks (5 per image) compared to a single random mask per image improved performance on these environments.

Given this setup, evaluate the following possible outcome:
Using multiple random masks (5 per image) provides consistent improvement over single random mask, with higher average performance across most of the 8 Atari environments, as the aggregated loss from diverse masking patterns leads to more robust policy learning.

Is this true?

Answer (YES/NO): NO